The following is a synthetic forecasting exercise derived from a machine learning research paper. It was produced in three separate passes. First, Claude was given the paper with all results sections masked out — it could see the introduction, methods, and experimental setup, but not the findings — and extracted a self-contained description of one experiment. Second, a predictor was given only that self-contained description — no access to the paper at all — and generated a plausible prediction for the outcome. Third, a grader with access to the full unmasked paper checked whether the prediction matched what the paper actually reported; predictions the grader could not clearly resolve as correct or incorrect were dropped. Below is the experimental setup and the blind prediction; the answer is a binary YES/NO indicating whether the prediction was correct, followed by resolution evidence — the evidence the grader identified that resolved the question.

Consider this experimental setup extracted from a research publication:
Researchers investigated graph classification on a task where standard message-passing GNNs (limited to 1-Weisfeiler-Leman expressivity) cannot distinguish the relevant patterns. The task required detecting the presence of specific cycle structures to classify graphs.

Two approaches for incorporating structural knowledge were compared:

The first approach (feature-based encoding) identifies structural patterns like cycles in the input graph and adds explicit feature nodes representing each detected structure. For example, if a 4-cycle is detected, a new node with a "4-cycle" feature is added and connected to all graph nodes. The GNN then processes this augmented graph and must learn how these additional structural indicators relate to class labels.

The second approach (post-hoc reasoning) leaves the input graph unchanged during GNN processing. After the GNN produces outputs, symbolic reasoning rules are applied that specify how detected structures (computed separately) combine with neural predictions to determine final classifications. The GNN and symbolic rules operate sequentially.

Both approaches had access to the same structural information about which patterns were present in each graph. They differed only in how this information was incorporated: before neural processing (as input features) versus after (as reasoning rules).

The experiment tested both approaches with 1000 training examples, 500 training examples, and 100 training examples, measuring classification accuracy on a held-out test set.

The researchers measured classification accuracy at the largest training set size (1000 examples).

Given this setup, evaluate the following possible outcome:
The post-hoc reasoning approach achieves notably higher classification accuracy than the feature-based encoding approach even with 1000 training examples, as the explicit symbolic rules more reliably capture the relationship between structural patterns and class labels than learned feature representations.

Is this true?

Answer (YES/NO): NO